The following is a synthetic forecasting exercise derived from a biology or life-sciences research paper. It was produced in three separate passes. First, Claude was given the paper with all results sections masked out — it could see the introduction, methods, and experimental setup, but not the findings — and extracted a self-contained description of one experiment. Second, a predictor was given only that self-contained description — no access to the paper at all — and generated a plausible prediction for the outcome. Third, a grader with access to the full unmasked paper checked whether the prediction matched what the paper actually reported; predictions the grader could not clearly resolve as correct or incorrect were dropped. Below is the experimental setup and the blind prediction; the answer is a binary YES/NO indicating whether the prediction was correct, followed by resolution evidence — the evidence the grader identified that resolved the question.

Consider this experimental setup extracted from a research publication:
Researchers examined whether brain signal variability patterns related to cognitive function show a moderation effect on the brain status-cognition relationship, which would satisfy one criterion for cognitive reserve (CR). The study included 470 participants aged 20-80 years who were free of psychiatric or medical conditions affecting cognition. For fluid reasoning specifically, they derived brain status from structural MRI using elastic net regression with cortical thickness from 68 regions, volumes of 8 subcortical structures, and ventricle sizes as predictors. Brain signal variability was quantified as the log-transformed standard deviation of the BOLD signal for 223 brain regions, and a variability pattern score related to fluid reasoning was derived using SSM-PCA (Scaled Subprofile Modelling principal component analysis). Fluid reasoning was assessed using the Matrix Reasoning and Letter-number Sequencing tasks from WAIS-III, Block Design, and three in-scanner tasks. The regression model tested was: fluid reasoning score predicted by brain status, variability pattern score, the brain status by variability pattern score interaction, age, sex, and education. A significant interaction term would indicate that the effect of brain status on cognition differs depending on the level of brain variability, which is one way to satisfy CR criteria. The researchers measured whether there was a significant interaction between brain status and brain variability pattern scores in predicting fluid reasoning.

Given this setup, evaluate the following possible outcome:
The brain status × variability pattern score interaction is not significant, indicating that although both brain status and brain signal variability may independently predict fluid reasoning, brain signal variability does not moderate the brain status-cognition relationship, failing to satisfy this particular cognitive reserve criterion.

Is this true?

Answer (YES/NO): YES